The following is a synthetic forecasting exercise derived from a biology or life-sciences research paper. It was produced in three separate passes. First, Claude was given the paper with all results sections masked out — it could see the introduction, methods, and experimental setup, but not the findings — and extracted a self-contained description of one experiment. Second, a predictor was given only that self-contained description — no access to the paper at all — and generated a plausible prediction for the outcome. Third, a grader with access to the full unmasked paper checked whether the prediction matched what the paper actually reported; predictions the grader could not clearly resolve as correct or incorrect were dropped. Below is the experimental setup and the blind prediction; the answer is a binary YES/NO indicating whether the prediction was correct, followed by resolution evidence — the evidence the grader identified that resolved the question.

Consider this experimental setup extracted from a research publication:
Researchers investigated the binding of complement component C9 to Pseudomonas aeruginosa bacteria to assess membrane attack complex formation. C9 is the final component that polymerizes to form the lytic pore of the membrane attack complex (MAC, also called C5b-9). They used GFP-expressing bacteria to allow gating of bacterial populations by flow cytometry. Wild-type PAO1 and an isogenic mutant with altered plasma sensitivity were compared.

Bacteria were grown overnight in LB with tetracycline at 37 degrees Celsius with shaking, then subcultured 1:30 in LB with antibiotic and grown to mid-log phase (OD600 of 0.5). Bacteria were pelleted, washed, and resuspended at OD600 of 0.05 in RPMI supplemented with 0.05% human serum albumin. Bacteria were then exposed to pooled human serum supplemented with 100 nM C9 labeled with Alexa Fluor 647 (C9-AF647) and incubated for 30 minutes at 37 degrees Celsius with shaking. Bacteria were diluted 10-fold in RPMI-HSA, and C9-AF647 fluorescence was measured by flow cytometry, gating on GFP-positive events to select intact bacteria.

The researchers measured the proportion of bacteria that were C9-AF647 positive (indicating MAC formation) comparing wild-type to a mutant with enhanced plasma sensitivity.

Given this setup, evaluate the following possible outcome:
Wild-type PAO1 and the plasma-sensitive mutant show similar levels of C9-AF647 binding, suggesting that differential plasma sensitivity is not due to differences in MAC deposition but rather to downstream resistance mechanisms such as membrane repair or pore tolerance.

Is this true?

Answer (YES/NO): YES